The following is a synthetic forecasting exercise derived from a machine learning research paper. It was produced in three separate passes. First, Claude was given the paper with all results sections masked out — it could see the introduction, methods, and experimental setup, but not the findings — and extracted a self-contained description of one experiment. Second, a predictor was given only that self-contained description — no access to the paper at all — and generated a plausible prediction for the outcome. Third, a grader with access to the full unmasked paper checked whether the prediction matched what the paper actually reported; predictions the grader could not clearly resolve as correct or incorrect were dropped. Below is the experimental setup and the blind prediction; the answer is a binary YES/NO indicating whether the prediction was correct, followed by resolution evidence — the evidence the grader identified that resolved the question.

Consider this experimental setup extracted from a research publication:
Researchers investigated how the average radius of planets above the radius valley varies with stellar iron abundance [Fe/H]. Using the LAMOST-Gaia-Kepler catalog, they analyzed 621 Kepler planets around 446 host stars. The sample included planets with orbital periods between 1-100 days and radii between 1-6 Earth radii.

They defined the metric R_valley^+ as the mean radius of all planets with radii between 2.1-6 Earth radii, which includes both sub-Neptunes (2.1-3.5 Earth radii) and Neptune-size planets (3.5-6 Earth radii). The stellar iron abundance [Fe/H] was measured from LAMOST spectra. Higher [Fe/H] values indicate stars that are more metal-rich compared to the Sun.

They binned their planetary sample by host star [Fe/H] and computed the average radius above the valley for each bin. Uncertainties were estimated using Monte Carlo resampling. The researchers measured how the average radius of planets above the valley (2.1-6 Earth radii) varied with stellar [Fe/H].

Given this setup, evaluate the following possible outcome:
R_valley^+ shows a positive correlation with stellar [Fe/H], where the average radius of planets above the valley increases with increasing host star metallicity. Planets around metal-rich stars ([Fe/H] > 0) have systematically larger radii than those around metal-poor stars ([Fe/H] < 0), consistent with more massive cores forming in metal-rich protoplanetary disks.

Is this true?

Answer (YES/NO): YES